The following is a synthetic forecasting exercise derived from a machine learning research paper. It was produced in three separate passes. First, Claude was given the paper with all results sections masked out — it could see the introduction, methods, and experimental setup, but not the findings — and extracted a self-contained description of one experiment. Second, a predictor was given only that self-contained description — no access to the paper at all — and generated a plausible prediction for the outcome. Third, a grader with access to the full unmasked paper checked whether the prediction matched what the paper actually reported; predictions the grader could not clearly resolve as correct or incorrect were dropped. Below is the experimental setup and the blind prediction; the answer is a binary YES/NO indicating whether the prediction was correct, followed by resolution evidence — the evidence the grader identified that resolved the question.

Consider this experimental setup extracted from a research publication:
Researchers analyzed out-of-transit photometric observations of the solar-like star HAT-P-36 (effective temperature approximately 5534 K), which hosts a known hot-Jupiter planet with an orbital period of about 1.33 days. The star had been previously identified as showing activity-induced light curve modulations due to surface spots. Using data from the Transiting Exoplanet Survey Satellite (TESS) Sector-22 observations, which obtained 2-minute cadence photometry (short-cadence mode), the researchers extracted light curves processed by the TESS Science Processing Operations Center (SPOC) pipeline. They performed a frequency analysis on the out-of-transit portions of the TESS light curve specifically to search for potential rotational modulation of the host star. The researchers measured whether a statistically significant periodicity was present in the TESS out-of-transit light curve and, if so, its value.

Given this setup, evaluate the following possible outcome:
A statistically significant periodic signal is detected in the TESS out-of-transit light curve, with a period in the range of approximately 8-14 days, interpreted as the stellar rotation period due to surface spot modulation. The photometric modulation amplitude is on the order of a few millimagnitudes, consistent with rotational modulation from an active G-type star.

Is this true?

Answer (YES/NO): NO